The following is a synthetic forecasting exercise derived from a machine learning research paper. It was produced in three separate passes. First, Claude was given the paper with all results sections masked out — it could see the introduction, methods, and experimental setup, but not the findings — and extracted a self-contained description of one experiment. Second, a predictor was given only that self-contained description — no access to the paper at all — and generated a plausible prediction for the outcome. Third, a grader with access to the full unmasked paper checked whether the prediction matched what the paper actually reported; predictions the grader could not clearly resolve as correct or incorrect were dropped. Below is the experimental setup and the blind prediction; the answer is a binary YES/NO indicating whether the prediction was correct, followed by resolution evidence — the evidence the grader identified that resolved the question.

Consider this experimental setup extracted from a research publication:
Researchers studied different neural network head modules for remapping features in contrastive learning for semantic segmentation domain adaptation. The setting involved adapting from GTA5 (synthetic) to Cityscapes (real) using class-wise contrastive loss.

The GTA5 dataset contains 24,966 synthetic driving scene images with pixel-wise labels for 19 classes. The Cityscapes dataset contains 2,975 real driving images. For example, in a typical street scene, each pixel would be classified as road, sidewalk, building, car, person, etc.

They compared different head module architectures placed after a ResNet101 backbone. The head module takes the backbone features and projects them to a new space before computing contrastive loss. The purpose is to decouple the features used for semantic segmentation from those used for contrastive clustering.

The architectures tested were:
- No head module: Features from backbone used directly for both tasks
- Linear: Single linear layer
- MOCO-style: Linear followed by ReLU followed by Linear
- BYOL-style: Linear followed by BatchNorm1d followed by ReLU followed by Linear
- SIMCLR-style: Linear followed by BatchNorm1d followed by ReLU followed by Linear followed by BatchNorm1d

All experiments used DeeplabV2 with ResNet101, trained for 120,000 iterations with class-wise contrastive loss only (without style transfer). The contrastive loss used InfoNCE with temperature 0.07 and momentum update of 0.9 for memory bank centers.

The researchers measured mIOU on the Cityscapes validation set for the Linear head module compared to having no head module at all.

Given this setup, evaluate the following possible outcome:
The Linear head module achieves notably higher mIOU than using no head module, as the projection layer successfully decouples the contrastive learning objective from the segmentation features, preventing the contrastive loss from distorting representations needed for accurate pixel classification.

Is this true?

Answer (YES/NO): NO